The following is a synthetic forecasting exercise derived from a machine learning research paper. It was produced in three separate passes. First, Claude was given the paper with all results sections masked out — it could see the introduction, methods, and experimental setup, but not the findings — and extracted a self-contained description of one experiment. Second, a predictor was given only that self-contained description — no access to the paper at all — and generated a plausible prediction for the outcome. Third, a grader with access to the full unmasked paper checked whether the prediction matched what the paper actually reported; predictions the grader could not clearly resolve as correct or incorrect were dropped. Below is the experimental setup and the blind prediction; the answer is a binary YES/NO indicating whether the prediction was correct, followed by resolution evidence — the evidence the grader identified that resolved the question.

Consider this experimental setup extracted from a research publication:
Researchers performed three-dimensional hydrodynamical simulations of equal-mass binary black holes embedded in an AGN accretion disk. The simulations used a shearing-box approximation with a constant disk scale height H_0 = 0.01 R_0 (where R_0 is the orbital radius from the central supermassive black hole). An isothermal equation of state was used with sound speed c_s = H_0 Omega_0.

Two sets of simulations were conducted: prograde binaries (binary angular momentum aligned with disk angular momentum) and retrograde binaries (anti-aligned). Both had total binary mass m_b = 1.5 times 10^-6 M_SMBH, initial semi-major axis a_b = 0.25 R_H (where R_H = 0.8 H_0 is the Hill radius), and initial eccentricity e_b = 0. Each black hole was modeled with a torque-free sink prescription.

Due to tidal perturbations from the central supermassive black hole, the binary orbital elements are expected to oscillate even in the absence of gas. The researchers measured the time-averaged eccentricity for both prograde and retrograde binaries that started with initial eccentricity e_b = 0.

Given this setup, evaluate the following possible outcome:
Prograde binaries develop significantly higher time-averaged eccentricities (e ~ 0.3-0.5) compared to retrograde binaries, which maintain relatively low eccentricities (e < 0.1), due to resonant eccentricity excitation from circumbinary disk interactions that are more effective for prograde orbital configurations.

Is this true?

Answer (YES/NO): NO